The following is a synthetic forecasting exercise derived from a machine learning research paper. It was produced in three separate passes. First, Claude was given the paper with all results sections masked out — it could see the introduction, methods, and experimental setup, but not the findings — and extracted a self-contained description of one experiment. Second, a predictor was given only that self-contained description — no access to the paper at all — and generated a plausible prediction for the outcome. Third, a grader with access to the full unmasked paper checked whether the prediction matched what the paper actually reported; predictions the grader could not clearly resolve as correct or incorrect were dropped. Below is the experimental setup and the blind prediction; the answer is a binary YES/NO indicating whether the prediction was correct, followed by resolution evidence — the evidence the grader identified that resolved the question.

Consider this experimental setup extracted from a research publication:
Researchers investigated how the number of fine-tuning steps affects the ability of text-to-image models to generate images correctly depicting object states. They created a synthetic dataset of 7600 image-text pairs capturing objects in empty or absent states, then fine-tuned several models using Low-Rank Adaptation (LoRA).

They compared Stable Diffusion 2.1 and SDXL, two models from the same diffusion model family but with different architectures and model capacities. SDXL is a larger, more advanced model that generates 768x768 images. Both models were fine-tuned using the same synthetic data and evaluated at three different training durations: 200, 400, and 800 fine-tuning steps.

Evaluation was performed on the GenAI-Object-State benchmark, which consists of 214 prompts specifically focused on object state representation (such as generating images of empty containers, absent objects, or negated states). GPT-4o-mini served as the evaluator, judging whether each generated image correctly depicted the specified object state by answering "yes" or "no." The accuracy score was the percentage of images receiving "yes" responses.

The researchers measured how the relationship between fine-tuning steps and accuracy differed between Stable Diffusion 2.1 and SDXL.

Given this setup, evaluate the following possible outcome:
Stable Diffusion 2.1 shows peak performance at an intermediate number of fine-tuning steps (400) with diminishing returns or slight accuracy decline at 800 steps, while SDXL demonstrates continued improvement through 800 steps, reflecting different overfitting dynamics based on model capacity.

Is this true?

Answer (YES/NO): YES